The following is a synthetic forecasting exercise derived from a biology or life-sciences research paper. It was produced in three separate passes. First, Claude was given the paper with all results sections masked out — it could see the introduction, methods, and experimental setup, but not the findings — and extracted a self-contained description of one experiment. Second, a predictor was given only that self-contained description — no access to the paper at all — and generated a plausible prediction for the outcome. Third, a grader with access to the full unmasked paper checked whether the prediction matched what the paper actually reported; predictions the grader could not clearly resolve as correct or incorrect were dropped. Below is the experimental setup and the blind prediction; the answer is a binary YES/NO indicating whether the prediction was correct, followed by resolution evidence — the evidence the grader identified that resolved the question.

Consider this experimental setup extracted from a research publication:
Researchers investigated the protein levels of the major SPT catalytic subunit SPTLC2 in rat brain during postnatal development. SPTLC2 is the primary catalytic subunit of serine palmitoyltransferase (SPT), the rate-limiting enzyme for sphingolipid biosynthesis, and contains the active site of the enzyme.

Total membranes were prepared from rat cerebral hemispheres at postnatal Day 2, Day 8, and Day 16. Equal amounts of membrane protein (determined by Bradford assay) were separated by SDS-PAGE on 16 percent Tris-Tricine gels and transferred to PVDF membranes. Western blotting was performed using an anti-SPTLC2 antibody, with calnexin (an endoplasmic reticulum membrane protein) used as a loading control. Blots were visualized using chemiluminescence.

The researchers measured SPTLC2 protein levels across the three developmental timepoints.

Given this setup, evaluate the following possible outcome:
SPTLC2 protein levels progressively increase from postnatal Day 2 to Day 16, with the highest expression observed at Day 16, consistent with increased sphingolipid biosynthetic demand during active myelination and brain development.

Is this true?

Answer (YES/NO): NO